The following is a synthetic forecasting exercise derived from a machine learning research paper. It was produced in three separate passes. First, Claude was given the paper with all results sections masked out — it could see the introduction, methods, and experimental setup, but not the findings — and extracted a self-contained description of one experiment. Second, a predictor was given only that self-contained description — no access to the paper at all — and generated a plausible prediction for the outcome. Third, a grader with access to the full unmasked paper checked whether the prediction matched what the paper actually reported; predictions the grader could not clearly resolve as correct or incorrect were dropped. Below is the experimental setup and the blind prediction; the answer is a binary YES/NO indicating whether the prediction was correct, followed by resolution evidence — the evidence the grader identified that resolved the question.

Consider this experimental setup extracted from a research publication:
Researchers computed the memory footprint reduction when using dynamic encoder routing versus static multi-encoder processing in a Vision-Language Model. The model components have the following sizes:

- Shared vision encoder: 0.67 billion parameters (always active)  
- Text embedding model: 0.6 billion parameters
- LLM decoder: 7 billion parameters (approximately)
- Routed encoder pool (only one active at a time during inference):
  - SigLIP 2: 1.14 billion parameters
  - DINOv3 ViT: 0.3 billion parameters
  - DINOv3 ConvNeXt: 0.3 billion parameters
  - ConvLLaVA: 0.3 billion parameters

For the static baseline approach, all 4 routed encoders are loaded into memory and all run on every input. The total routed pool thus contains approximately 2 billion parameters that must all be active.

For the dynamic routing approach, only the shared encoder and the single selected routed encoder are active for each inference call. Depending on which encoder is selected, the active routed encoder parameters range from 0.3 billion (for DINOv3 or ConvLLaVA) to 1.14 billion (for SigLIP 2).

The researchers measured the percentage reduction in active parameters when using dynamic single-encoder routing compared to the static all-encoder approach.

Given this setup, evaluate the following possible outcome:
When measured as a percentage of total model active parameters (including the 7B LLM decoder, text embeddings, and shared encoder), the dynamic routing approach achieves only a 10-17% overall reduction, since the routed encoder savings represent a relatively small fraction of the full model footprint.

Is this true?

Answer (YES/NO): NO